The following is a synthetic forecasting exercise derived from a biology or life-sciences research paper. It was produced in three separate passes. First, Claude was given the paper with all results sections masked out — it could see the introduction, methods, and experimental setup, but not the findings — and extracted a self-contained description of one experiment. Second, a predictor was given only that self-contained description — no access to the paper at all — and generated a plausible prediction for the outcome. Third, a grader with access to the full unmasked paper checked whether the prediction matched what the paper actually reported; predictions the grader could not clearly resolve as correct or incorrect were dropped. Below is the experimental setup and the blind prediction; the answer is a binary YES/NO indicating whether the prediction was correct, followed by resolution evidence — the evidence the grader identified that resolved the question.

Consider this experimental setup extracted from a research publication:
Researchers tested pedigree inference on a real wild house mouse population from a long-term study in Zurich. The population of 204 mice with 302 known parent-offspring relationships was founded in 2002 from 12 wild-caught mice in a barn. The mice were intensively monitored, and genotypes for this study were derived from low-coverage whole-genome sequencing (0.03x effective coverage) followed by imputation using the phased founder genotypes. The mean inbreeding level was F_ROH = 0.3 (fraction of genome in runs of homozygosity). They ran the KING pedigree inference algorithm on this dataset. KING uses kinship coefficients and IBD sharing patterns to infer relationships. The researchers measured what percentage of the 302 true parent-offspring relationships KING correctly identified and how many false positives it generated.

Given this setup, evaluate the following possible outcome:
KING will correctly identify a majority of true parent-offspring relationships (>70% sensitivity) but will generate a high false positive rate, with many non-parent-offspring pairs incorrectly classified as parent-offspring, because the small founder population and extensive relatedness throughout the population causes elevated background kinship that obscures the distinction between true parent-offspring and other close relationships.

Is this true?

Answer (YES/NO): NO